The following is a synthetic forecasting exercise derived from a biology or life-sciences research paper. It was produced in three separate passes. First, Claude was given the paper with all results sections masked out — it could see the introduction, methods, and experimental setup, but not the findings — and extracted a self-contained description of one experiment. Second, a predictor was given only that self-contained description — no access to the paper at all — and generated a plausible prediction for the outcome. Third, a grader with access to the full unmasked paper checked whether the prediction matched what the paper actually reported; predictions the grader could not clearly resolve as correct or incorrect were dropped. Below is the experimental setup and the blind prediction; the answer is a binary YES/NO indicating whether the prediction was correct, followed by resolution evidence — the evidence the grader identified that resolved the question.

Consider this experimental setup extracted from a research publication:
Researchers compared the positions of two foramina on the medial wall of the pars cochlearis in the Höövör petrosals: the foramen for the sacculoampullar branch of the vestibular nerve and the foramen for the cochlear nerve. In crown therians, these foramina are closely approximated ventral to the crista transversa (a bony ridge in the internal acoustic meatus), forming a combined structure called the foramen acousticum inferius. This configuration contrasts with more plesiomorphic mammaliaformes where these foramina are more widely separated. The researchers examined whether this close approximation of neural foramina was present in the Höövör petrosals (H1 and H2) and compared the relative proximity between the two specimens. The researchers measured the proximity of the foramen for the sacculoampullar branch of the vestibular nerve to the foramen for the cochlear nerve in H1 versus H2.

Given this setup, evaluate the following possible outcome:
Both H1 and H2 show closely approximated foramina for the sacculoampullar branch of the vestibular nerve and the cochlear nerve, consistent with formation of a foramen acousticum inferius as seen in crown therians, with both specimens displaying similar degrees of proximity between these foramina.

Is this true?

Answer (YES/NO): NO